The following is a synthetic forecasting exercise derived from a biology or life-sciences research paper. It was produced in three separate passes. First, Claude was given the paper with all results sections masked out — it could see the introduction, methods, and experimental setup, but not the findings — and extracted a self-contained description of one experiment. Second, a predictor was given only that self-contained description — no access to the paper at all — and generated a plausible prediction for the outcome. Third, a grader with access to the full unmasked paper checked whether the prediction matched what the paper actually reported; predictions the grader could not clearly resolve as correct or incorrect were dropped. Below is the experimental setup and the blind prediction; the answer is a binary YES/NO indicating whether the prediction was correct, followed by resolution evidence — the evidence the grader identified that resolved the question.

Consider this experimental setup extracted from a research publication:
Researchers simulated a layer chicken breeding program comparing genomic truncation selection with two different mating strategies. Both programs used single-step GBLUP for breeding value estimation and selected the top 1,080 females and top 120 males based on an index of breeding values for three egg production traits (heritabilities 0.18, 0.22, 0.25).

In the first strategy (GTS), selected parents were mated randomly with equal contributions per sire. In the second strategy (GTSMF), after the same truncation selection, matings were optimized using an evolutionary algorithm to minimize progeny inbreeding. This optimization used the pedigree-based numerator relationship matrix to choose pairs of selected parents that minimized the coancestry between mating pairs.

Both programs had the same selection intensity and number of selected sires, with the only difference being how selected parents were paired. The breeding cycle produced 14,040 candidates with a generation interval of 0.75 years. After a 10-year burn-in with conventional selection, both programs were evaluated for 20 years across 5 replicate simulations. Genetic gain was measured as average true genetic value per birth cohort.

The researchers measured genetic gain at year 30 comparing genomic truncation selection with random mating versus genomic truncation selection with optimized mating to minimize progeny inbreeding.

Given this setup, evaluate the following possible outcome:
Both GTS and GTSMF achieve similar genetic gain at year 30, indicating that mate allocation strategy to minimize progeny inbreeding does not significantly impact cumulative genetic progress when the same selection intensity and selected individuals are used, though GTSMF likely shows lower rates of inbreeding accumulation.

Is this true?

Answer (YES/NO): NO